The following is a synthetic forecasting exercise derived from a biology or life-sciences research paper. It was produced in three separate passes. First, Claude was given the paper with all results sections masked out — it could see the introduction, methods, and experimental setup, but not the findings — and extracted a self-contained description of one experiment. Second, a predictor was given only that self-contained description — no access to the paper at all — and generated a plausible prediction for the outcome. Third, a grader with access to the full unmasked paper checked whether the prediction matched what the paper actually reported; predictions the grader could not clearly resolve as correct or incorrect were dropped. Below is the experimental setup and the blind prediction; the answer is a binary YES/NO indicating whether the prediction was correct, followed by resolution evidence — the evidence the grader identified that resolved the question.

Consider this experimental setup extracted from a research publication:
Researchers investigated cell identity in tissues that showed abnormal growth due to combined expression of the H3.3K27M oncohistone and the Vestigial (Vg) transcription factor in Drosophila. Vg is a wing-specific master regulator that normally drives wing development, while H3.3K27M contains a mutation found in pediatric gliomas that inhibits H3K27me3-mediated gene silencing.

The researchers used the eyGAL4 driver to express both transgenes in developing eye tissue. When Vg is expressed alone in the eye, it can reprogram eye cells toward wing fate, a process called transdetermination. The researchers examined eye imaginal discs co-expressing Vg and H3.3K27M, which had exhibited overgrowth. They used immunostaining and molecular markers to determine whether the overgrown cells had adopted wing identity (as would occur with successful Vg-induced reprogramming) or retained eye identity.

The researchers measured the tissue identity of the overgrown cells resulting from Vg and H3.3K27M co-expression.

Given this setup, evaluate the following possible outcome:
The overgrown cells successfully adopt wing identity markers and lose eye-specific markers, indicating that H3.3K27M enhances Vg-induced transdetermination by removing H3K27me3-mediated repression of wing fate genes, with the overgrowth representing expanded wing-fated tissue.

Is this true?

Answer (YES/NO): NO